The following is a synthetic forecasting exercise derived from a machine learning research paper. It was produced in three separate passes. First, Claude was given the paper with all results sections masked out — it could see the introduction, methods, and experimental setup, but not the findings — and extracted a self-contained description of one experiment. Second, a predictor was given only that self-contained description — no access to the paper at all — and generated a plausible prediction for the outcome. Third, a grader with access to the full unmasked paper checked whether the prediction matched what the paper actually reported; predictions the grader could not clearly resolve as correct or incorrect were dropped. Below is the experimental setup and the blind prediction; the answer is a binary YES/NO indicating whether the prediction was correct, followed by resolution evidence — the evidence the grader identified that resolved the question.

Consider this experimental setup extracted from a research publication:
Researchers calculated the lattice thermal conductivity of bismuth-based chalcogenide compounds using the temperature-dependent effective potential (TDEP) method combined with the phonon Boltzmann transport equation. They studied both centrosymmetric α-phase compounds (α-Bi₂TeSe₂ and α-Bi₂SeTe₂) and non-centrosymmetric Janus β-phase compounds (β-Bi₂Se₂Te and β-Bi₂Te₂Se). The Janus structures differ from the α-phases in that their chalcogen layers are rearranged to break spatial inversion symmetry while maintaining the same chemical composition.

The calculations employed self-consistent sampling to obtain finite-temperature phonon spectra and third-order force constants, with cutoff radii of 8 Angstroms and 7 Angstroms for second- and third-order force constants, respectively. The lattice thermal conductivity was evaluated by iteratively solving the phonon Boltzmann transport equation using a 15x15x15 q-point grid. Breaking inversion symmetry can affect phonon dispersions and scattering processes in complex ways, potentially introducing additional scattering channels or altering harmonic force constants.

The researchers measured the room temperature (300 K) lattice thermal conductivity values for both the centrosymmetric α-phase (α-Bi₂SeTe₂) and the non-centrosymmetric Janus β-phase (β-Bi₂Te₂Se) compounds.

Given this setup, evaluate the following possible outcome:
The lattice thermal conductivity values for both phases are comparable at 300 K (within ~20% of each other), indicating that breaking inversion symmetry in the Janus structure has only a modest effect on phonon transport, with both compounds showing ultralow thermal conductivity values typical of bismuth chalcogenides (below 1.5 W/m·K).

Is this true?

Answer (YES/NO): NO